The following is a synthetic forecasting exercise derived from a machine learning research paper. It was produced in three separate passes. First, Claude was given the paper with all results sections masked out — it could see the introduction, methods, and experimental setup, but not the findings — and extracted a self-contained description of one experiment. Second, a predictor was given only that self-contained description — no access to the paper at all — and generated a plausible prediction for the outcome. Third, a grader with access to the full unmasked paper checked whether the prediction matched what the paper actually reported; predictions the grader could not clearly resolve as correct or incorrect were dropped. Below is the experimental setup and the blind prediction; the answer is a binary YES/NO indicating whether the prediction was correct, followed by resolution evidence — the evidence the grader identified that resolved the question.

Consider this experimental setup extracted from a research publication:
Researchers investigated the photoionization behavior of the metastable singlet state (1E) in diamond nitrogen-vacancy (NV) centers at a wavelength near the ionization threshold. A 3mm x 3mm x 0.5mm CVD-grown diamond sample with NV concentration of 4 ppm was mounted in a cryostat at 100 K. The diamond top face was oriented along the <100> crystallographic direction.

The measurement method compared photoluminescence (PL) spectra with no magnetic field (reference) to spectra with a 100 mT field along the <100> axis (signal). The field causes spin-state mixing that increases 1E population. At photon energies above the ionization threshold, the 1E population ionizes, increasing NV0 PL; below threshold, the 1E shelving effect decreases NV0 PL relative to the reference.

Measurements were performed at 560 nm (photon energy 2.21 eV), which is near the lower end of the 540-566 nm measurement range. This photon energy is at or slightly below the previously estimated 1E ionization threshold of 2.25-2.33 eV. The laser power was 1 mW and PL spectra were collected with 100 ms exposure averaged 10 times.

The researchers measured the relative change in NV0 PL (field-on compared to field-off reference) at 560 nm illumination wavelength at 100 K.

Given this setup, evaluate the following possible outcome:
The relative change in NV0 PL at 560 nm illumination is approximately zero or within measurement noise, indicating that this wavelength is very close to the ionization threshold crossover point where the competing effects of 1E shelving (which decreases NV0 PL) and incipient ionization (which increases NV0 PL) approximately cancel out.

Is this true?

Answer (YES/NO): NO